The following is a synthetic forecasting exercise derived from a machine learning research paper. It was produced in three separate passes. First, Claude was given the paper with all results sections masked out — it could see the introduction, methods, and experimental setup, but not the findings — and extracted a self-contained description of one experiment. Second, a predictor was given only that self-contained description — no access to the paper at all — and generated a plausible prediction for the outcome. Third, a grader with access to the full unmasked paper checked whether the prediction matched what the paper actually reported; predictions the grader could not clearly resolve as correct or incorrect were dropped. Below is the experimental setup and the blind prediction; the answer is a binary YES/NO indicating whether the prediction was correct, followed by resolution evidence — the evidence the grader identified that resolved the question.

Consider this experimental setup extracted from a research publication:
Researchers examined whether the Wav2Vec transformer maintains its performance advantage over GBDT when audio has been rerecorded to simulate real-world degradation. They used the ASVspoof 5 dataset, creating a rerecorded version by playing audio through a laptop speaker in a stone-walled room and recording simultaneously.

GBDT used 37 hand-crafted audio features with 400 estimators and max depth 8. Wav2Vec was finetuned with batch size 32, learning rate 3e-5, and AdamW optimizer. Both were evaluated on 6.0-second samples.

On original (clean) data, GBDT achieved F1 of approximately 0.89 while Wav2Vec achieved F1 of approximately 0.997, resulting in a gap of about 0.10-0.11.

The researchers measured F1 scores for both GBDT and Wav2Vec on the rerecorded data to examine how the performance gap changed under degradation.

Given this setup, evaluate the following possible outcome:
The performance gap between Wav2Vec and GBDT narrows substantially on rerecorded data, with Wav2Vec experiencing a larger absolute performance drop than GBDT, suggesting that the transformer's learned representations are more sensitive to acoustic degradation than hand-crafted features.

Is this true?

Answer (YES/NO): NO